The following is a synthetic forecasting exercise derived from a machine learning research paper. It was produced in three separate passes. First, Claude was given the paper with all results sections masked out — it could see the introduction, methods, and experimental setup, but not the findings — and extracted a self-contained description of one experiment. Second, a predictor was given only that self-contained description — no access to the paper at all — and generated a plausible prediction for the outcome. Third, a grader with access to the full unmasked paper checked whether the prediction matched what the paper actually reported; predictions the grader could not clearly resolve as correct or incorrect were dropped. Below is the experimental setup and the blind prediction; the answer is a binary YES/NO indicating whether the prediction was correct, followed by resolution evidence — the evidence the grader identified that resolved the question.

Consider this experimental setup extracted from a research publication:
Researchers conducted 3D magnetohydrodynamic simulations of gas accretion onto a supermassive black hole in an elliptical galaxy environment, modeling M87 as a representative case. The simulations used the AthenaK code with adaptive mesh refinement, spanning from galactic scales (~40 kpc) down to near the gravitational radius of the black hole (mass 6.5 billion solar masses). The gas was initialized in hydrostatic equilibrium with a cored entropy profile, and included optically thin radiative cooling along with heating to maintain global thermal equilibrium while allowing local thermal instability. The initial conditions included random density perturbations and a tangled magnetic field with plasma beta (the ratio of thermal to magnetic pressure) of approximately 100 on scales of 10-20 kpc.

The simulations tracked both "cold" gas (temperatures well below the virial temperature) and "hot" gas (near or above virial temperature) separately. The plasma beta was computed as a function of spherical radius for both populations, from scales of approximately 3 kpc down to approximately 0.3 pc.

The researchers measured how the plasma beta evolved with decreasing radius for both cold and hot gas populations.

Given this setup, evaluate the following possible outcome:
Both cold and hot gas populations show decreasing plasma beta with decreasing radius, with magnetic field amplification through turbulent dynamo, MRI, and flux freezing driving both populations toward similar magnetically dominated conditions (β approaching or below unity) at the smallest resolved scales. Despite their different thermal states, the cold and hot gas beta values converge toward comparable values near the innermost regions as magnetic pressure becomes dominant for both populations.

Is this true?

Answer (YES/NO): NO